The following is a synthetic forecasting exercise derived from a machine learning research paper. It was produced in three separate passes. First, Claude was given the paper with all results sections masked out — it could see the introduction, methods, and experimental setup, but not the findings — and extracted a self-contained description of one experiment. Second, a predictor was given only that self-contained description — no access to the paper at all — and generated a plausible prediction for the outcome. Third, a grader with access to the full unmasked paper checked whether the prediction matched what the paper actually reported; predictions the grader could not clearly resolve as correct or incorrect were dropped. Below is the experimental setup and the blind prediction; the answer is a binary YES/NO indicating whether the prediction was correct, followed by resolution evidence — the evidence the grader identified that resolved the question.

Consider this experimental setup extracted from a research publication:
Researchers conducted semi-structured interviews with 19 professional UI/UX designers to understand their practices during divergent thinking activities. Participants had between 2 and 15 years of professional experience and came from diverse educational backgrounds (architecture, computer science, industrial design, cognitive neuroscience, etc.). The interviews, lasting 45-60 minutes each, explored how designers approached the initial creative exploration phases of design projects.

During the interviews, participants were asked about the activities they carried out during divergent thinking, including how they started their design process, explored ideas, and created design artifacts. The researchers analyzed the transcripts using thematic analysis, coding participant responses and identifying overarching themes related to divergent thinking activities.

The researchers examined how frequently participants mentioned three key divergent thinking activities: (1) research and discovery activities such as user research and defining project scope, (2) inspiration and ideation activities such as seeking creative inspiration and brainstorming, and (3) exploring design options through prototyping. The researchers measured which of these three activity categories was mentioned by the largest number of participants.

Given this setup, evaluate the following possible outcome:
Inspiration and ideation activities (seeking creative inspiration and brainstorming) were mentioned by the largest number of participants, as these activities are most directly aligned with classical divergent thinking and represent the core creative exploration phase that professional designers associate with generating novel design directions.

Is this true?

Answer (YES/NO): NO